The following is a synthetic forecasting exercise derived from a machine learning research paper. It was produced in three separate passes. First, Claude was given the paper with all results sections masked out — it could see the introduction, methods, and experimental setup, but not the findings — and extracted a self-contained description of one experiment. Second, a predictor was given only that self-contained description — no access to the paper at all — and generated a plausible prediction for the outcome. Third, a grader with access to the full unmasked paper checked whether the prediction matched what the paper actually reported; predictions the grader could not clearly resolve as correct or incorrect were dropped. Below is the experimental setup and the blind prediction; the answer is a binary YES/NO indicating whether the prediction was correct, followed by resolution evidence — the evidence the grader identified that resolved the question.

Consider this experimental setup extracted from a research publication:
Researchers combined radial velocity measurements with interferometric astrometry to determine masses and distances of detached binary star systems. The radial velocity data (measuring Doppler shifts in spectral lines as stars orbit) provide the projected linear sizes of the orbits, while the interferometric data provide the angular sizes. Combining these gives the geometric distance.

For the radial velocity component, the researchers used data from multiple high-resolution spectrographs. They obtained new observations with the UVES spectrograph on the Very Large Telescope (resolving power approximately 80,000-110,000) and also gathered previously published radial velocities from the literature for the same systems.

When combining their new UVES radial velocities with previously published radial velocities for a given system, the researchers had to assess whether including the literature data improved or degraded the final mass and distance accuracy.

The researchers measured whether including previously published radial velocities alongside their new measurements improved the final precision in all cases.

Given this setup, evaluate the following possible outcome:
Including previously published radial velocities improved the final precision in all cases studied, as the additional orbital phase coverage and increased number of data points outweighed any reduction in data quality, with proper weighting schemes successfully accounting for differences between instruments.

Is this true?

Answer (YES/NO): NO